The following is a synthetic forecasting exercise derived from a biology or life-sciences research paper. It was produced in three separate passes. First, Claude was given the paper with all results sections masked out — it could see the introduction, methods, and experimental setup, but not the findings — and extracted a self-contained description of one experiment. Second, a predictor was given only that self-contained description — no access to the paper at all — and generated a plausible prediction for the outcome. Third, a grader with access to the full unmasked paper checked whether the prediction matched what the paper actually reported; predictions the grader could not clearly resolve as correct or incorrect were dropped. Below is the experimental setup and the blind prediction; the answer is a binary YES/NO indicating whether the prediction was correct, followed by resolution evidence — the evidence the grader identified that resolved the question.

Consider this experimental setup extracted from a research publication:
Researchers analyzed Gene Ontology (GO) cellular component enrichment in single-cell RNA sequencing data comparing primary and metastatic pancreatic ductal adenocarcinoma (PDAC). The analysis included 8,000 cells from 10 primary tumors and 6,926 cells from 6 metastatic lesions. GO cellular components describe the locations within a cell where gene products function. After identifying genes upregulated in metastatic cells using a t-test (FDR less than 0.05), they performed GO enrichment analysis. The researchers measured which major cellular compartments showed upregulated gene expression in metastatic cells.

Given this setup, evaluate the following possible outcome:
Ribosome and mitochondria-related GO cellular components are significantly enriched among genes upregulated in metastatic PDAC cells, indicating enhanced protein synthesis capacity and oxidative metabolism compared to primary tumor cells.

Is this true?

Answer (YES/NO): NO